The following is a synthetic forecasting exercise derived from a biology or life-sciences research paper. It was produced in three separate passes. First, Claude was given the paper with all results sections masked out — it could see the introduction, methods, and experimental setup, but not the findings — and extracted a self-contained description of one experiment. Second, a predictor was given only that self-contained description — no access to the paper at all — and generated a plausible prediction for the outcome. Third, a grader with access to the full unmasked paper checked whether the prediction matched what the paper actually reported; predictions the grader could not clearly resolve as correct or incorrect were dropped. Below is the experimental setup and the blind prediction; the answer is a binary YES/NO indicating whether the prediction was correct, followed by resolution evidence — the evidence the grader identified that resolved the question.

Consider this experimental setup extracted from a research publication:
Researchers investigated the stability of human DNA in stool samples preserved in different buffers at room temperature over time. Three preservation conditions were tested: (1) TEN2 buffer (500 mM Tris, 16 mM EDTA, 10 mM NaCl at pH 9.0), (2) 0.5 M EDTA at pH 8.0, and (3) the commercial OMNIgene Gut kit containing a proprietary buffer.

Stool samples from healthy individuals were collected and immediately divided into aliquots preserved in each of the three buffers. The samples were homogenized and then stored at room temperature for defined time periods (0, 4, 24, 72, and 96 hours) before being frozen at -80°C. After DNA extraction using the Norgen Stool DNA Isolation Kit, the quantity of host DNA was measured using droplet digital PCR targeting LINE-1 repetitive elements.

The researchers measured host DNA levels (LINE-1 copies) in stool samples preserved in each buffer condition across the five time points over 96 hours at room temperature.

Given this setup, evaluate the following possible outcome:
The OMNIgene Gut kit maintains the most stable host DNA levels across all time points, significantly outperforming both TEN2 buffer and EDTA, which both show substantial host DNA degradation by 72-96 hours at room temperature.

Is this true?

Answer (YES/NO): NO